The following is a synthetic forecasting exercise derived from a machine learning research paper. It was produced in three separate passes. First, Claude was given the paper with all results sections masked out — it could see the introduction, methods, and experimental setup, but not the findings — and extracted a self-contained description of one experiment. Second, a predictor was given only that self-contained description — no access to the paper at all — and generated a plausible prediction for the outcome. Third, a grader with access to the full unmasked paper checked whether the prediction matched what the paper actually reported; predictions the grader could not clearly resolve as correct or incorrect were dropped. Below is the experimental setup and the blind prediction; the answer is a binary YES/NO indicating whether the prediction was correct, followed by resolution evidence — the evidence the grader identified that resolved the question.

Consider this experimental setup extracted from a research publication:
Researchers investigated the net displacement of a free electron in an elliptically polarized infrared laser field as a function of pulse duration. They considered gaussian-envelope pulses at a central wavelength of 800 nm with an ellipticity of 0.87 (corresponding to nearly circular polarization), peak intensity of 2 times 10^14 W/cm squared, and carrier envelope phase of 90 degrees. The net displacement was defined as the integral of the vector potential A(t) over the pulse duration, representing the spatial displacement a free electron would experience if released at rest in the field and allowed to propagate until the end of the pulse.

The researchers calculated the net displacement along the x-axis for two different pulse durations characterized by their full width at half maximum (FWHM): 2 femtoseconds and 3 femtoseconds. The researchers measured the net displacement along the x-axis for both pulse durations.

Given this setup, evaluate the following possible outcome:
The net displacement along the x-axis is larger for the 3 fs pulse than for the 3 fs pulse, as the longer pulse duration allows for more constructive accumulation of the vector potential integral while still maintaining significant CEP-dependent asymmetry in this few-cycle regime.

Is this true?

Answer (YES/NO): NO